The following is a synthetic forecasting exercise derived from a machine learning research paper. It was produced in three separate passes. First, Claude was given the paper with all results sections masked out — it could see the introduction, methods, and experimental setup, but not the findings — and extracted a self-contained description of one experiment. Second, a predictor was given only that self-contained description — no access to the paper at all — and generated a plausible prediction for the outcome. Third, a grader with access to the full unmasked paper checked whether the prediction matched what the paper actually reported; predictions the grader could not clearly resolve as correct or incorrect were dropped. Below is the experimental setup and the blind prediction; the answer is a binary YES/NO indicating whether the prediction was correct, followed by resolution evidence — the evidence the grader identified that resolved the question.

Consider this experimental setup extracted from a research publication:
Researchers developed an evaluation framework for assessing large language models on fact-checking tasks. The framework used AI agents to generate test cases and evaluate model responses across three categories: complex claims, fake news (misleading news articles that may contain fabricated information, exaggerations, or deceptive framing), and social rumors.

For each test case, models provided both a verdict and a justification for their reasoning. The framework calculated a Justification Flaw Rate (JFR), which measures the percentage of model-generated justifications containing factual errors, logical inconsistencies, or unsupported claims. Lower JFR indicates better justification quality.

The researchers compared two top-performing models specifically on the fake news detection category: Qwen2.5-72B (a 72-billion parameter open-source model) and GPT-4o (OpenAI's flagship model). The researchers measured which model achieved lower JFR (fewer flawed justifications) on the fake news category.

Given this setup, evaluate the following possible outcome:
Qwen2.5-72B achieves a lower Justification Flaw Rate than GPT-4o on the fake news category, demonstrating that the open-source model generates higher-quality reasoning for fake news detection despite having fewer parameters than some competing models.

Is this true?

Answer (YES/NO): YES